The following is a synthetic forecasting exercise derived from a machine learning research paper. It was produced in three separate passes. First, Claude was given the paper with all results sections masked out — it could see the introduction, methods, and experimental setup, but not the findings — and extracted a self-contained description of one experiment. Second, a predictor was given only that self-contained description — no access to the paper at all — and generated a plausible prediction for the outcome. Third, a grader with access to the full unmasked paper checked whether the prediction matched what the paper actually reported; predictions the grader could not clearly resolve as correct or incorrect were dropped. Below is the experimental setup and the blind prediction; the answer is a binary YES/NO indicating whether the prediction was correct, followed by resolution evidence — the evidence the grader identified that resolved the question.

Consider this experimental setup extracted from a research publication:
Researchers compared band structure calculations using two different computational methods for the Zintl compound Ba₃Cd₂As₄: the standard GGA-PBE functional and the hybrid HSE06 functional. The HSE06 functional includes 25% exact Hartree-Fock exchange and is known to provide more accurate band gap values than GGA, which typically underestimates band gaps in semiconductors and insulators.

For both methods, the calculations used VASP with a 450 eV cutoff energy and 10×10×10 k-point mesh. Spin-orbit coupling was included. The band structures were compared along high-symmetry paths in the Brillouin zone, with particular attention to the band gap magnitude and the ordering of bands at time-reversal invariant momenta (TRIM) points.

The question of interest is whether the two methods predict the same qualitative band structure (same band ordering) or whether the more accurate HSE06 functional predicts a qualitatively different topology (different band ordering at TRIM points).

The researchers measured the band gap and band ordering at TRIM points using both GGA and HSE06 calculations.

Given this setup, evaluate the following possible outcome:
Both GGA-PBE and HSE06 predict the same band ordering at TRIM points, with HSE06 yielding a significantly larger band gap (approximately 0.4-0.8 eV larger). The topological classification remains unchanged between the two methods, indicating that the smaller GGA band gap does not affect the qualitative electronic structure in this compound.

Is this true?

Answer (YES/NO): NO